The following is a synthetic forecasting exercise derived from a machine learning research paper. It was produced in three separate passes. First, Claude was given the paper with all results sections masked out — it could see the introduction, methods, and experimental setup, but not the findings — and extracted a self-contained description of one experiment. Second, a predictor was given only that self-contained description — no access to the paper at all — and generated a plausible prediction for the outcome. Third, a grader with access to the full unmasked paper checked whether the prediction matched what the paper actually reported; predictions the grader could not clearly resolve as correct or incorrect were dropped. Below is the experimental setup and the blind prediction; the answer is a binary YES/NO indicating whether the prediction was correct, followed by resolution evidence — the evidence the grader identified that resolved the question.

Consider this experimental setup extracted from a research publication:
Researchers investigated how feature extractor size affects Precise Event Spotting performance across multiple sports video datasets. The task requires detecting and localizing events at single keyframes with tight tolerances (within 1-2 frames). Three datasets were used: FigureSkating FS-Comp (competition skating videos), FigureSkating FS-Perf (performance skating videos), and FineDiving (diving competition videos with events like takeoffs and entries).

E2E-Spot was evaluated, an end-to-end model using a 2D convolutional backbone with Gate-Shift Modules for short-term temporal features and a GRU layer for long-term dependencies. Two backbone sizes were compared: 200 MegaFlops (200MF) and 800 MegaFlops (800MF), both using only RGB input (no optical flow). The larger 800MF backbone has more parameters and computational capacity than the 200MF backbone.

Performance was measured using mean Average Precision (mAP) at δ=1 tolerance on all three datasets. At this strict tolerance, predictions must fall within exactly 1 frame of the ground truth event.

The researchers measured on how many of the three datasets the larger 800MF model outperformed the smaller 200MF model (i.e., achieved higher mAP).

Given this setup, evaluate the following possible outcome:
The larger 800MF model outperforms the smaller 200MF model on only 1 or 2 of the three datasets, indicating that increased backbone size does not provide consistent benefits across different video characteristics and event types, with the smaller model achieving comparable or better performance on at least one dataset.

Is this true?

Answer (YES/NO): YES